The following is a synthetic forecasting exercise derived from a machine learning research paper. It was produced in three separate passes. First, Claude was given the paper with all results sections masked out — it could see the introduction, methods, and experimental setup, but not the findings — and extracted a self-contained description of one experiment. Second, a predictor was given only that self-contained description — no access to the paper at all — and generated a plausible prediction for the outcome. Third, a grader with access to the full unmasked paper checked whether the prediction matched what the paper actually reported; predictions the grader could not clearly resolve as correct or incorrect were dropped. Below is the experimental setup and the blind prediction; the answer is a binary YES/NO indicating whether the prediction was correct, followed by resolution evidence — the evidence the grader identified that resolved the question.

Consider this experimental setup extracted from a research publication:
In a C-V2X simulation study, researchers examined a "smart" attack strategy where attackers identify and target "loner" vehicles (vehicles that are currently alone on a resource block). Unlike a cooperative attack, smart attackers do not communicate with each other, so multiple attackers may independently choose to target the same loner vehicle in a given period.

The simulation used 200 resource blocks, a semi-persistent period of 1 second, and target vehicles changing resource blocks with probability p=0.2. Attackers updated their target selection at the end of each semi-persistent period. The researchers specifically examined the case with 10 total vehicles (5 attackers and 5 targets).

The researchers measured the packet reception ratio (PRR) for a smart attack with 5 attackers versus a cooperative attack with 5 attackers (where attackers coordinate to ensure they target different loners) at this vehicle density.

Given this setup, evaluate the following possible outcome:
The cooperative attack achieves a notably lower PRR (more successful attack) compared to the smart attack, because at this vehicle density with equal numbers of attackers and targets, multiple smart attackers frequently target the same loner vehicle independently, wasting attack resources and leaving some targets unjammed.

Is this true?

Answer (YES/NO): YES